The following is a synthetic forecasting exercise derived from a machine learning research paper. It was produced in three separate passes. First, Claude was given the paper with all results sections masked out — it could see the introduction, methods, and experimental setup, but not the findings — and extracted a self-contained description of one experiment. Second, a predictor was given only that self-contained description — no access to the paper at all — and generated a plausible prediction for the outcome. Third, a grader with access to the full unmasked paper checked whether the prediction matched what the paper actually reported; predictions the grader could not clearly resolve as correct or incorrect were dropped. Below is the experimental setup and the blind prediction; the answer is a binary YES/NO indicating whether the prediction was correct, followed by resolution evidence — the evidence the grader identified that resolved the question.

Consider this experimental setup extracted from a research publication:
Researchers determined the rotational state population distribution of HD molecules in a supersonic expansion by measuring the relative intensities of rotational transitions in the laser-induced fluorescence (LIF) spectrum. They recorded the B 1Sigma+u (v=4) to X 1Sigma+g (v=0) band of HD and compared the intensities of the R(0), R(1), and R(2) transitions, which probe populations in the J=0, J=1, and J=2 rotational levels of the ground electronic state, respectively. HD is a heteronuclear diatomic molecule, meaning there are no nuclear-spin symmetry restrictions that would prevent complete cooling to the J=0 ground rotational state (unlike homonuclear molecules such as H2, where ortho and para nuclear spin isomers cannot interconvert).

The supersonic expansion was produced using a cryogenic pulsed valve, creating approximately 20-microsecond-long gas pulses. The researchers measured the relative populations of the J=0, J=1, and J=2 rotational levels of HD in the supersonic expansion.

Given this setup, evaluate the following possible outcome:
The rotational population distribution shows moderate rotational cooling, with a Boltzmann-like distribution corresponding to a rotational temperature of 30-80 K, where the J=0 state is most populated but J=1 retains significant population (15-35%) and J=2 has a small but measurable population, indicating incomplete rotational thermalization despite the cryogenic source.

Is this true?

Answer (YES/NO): NO